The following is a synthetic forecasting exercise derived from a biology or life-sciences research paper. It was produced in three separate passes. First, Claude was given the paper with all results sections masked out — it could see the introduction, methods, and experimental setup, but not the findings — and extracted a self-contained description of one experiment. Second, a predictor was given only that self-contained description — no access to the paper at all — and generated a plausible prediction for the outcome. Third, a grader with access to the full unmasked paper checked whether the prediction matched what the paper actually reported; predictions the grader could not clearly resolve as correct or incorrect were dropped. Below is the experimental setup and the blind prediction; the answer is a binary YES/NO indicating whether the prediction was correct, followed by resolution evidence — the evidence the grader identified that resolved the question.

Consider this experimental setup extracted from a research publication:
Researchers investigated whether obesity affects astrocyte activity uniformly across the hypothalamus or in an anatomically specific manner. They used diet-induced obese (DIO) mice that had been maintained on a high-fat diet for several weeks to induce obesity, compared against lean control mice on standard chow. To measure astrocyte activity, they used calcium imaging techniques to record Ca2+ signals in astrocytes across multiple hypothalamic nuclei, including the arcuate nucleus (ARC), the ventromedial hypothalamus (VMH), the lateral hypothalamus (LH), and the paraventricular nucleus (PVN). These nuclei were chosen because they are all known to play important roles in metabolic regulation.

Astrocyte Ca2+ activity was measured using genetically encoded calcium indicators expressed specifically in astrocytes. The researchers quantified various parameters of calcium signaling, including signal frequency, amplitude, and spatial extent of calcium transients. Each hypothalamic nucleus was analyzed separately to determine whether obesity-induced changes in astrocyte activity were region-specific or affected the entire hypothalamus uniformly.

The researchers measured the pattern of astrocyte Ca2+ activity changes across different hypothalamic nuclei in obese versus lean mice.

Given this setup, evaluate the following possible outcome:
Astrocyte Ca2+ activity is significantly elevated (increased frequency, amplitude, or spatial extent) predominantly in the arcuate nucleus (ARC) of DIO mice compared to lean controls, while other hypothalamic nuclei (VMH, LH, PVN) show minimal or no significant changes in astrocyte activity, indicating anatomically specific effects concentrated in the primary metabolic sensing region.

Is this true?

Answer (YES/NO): NO